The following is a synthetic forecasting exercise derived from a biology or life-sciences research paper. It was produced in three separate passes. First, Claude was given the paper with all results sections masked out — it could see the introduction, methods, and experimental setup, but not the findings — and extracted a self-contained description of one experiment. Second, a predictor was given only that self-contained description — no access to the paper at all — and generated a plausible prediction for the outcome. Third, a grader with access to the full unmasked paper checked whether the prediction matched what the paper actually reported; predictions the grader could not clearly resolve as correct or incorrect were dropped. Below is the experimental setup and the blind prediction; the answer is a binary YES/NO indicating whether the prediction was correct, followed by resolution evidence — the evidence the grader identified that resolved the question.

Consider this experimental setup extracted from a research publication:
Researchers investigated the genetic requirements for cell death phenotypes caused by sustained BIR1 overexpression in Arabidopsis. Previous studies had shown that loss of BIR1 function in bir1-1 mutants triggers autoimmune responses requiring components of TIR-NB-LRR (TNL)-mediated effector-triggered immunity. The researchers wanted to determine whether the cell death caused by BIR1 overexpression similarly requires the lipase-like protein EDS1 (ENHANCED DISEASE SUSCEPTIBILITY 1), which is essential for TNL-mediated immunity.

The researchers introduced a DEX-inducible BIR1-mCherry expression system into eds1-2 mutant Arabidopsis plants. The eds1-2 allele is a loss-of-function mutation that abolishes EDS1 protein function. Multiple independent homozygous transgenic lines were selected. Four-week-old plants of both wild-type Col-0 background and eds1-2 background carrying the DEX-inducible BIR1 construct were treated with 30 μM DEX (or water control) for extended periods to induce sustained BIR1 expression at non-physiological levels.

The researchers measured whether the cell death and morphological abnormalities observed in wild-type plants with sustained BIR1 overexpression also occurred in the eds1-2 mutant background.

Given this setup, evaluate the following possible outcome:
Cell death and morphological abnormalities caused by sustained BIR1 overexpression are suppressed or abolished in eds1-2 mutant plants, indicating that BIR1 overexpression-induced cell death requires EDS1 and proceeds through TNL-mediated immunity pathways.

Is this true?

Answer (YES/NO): YES